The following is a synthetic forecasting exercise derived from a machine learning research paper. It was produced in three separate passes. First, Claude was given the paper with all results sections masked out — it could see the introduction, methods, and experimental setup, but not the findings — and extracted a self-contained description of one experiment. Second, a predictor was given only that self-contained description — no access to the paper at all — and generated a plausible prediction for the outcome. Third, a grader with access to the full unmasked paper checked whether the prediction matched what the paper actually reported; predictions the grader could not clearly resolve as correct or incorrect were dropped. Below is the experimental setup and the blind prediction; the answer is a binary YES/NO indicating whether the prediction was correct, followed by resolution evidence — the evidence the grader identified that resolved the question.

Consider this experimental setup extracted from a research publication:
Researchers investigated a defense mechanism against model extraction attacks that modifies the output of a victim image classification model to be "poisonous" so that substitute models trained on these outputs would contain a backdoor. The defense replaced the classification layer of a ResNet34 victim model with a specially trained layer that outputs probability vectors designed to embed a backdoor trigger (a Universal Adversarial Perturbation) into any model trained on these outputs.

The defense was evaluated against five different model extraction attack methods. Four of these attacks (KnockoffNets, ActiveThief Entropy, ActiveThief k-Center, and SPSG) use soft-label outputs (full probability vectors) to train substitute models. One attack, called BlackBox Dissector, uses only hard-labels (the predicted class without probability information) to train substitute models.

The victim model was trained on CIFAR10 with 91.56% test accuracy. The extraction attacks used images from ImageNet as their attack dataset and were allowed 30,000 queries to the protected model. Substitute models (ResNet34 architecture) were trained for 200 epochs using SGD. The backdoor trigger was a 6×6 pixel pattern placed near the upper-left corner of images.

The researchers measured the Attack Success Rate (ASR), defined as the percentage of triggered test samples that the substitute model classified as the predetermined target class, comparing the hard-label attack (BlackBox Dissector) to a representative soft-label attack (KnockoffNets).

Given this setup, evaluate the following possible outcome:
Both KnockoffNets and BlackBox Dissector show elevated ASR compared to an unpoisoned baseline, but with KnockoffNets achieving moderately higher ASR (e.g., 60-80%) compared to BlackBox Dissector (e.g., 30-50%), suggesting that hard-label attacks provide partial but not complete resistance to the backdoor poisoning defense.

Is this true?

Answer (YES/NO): NO